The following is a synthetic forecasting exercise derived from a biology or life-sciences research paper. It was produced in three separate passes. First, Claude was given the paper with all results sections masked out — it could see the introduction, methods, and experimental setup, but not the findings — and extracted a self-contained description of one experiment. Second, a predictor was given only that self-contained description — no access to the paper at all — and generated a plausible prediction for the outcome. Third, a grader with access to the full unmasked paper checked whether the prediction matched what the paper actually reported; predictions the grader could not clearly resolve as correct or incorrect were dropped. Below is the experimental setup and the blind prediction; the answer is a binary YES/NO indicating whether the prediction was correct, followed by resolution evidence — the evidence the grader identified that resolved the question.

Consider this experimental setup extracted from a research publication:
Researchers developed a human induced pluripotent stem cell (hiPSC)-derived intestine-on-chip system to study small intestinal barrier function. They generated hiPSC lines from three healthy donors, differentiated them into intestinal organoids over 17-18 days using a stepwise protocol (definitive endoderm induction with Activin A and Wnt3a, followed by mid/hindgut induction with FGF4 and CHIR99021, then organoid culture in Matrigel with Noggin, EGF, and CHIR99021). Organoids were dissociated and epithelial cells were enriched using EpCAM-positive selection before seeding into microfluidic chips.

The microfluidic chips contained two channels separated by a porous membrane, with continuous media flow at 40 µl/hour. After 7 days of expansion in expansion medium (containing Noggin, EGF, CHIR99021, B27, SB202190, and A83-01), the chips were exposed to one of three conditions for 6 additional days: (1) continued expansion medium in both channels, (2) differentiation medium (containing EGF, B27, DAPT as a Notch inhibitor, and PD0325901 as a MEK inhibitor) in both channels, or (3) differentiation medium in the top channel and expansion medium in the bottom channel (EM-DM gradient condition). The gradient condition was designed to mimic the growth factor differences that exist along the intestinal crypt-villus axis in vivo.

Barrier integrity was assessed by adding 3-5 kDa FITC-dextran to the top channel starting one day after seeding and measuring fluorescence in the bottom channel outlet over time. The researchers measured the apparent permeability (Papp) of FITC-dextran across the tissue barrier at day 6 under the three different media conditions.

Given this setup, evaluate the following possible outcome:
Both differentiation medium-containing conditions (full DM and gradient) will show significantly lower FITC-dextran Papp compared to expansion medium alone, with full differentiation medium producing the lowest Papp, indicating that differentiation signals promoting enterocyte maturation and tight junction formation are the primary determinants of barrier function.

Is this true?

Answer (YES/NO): NO